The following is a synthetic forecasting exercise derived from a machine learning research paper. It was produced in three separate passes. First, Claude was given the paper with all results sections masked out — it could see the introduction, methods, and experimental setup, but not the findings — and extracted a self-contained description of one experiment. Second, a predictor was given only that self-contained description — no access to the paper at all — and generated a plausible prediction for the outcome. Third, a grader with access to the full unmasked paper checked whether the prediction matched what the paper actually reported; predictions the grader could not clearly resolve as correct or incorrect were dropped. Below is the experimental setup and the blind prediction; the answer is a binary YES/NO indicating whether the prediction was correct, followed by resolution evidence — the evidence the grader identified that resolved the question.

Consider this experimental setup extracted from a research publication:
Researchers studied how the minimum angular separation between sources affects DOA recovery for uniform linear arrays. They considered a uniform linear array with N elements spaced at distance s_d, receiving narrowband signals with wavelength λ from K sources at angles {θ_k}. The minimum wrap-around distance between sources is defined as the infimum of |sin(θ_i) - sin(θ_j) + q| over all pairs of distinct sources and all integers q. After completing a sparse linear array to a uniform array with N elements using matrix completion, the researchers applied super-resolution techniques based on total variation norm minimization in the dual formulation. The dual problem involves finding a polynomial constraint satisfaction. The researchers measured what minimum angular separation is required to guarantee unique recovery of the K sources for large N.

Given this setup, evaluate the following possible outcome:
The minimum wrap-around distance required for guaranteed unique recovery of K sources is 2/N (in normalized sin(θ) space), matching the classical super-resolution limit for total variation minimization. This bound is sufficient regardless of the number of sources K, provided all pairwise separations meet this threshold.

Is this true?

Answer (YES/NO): NO